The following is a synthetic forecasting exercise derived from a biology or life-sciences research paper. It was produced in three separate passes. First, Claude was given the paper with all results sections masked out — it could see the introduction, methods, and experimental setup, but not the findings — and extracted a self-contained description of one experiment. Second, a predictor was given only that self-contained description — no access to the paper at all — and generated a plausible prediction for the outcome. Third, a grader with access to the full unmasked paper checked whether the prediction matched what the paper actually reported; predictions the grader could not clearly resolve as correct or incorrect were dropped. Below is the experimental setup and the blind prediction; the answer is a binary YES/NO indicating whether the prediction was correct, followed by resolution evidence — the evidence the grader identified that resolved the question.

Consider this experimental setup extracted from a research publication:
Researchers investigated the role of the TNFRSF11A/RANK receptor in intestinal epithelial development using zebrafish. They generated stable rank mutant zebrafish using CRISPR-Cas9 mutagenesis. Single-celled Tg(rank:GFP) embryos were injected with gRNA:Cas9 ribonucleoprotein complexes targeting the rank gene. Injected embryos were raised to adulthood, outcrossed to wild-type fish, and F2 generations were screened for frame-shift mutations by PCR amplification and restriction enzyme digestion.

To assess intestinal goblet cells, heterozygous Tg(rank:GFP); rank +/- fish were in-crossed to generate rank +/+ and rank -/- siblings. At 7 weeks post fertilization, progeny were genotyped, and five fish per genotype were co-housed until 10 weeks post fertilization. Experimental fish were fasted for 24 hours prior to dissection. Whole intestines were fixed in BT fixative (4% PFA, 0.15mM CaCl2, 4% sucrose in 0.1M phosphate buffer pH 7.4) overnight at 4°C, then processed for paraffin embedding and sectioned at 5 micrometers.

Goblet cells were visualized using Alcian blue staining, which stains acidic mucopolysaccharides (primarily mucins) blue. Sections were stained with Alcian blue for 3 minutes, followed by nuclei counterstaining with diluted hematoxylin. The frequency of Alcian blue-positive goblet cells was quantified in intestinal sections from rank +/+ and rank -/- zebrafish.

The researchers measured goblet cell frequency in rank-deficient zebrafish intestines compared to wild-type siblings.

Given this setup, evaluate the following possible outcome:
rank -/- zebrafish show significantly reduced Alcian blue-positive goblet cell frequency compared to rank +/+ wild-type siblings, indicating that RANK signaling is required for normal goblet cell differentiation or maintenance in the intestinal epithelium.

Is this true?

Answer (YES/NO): NO